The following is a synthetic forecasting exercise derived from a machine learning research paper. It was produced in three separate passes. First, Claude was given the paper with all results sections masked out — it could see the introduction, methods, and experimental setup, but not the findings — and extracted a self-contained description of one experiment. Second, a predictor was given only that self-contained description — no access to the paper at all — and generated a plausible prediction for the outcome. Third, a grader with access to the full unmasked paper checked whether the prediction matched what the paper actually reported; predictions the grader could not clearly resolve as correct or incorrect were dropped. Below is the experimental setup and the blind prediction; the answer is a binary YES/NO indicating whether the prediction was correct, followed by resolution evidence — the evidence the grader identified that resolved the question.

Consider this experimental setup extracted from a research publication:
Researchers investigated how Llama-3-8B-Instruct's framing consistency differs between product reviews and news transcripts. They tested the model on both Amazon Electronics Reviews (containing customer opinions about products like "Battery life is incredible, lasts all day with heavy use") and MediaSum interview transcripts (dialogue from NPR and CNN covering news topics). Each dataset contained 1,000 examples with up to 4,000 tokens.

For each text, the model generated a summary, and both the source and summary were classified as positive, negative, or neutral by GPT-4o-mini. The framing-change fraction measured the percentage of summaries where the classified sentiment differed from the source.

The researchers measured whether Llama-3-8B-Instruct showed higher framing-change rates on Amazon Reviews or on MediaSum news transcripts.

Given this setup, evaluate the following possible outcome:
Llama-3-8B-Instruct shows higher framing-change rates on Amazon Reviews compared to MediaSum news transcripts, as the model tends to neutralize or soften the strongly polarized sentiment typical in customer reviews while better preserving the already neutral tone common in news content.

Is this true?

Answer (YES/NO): NO